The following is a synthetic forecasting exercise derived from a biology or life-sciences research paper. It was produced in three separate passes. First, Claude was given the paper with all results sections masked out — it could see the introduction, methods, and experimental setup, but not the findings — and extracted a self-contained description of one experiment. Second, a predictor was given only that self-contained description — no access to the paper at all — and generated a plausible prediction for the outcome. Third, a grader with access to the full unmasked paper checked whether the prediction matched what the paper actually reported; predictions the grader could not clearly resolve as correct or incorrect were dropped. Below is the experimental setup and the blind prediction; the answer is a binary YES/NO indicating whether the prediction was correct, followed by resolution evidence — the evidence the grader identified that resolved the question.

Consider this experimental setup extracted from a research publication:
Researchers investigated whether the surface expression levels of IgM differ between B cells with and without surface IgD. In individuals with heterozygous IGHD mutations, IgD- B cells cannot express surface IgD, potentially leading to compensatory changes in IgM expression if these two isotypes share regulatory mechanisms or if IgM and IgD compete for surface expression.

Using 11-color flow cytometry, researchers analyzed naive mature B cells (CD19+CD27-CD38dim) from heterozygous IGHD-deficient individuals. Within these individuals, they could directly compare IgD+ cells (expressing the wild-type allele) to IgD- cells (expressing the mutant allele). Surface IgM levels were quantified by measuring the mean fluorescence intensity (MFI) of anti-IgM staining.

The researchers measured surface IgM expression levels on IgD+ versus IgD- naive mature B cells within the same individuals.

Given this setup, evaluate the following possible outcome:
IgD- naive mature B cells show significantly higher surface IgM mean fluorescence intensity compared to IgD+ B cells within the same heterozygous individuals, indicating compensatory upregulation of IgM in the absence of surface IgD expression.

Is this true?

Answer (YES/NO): NO